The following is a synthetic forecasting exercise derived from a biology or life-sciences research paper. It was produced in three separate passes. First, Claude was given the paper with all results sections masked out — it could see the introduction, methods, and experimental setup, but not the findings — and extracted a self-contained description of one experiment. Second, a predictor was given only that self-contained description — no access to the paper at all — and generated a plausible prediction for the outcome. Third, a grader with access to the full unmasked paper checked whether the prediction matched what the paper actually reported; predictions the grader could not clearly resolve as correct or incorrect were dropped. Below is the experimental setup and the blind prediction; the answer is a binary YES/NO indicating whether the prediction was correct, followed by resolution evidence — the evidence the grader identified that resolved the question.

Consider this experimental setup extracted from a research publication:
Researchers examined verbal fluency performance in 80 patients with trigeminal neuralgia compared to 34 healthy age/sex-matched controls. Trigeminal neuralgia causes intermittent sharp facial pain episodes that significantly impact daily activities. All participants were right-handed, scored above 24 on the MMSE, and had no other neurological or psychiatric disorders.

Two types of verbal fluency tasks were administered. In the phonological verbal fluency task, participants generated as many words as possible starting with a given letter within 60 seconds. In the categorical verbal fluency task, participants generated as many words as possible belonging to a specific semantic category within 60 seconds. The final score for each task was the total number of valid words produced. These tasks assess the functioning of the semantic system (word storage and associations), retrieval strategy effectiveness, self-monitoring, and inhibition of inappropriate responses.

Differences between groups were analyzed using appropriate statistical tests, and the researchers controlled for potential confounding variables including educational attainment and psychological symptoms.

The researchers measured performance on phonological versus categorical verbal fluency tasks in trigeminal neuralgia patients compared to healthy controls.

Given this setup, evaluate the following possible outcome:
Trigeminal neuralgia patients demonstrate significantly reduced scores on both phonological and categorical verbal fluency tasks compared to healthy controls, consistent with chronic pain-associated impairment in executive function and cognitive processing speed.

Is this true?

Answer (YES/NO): YES